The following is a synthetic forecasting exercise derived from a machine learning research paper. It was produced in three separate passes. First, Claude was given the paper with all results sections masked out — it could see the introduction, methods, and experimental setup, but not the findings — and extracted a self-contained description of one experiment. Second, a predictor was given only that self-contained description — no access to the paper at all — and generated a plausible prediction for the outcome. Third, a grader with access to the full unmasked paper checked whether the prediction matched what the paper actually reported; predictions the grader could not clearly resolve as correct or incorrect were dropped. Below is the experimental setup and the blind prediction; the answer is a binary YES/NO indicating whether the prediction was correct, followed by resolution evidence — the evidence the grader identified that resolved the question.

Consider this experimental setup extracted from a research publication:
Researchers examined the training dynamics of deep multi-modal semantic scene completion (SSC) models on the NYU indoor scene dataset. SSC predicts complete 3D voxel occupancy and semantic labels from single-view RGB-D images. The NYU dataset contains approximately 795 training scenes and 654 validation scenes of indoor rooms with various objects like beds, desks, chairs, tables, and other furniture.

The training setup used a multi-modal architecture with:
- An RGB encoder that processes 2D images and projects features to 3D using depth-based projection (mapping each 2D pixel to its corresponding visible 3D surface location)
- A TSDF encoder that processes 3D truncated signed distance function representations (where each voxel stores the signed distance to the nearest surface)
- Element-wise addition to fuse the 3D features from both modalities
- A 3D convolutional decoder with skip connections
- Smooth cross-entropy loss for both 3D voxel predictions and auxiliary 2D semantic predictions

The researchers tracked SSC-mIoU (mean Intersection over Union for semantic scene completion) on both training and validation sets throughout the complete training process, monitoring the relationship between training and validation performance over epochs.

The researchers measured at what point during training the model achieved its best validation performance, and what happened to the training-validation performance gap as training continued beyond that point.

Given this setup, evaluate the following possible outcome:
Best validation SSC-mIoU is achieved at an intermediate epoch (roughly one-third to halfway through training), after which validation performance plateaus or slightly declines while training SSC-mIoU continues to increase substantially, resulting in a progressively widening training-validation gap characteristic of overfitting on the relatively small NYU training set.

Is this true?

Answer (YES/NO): YES